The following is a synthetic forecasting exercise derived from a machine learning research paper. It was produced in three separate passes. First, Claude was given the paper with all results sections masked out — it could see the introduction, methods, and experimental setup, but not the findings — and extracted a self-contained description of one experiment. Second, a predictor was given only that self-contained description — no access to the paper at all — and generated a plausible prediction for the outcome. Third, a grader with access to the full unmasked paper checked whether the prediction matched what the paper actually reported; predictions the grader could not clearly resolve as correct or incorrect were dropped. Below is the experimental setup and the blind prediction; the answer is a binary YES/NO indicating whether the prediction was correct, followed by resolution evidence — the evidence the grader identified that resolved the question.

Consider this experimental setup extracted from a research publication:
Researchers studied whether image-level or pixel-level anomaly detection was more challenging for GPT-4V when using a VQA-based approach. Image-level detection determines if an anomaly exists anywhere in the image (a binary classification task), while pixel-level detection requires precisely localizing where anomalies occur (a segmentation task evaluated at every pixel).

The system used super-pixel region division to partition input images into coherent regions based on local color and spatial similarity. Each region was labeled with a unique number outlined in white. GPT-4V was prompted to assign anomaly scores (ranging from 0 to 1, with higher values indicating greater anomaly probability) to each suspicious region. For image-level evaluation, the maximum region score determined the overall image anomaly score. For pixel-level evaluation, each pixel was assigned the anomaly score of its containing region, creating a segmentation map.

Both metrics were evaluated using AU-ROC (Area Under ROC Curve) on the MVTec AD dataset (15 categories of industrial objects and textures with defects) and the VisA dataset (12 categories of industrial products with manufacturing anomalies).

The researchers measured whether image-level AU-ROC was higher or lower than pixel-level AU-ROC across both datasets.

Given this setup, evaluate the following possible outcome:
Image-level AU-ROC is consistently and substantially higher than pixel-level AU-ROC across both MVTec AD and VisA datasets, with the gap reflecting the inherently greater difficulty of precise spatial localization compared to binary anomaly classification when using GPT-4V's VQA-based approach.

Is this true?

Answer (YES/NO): YES